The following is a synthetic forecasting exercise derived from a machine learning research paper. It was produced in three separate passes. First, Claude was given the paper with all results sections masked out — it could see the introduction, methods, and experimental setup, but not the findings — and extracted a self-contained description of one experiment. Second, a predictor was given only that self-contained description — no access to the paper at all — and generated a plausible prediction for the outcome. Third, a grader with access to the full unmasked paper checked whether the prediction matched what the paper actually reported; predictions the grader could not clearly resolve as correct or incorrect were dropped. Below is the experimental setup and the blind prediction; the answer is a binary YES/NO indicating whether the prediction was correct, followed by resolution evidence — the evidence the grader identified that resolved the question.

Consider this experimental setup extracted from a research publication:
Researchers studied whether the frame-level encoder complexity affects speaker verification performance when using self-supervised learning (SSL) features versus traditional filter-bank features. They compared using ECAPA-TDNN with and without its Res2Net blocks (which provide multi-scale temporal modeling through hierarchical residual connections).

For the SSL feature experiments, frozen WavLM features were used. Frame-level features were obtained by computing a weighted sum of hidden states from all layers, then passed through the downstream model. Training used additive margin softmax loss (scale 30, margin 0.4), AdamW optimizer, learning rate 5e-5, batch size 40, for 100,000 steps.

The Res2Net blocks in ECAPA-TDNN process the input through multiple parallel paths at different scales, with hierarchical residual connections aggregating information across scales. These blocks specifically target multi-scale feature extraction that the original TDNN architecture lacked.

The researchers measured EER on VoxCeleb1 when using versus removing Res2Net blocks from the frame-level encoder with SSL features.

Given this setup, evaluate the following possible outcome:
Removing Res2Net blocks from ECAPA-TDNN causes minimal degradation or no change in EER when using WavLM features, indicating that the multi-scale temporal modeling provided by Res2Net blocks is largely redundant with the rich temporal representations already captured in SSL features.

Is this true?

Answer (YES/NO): NO